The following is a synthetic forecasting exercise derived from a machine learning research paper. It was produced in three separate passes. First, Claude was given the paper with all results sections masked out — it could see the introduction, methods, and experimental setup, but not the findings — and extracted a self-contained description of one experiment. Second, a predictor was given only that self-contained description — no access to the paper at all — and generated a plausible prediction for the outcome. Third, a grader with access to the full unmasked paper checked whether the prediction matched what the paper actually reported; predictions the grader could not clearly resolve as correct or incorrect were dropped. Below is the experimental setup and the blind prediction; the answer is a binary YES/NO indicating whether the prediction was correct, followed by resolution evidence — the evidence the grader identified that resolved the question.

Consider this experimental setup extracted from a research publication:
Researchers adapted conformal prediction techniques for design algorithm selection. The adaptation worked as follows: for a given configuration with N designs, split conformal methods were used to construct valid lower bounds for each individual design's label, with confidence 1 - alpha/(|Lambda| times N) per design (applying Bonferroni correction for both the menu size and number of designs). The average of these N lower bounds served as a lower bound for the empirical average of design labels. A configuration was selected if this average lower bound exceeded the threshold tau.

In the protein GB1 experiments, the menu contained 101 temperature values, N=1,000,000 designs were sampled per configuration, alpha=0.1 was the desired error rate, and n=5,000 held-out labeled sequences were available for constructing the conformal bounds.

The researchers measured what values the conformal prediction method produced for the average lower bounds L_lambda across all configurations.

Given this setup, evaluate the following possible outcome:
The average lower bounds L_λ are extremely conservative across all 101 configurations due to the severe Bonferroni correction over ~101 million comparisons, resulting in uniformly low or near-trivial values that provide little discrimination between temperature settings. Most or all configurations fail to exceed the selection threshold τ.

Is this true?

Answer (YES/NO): YES